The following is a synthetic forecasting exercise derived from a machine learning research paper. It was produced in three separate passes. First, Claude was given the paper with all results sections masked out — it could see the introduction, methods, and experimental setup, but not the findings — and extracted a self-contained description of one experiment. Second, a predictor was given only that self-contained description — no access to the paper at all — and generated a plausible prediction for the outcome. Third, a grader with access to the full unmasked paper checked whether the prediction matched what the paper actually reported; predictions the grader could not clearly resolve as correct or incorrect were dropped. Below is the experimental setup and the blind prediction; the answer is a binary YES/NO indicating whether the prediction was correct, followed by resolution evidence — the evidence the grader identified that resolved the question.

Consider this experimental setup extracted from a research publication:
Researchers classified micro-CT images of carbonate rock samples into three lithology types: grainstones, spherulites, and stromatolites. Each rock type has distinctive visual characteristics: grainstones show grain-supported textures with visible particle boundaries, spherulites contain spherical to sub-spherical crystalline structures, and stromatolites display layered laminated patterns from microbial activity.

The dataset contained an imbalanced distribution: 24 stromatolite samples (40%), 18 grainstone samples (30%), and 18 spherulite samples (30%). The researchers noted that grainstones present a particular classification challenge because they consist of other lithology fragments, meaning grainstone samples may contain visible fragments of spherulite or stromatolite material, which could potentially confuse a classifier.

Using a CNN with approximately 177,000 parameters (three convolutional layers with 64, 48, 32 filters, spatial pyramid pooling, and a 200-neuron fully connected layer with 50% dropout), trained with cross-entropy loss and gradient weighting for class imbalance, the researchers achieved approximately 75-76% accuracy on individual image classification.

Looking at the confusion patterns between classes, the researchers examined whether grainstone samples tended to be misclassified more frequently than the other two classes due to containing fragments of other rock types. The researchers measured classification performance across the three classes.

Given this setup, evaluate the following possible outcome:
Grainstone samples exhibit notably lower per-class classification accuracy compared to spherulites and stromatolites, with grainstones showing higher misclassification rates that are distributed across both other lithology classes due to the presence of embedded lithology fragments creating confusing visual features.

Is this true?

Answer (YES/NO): NO